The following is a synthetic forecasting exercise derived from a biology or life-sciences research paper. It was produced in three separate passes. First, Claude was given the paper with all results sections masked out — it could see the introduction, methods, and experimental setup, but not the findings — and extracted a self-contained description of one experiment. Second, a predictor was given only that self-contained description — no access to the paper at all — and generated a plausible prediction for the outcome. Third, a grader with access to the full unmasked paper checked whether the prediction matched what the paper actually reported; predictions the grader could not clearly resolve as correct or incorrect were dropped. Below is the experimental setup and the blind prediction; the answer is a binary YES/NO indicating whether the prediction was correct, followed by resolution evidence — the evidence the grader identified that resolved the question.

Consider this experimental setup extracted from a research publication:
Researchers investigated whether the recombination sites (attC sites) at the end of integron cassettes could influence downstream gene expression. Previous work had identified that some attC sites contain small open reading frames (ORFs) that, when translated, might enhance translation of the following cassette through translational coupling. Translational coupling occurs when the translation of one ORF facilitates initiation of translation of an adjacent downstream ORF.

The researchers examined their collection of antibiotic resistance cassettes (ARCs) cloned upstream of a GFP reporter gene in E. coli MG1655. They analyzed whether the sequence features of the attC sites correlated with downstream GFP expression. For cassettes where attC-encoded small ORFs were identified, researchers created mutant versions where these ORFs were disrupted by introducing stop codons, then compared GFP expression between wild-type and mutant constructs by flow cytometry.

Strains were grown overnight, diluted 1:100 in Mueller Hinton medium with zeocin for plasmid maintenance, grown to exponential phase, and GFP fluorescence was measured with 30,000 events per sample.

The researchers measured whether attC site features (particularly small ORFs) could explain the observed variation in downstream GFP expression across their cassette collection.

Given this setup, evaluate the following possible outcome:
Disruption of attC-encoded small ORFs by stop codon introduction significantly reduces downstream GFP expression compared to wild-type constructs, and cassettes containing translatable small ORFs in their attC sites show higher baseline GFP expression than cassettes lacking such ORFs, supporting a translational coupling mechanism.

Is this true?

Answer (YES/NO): NO